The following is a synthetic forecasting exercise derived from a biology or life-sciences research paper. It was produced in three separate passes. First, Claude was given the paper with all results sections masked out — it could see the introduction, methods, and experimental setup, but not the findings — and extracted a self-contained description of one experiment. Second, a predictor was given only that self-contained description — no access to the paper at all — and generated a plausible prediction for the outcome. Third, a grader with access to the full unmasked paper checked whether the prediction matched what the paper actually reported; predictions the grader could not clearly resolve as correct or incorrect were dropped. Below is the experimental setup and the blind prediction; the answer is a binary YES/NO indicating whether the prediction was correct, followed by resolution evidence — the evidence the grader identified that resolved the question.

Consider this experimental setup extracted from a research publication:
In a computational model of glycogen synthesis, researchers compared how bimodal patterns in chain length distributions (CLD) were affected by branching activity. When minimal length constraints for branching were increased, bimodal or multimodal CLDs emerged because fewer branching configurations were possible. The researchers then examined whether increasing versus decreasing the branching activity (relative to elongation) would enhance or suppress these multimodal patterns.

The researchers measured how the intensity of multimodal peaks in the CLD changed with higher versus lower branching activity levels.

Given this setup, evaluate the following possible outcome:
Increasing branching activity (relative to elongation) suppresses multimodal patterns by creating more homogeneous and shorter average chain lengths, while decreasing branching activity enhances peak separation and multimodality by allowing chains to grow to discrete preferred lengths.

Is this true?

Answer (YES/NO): NO